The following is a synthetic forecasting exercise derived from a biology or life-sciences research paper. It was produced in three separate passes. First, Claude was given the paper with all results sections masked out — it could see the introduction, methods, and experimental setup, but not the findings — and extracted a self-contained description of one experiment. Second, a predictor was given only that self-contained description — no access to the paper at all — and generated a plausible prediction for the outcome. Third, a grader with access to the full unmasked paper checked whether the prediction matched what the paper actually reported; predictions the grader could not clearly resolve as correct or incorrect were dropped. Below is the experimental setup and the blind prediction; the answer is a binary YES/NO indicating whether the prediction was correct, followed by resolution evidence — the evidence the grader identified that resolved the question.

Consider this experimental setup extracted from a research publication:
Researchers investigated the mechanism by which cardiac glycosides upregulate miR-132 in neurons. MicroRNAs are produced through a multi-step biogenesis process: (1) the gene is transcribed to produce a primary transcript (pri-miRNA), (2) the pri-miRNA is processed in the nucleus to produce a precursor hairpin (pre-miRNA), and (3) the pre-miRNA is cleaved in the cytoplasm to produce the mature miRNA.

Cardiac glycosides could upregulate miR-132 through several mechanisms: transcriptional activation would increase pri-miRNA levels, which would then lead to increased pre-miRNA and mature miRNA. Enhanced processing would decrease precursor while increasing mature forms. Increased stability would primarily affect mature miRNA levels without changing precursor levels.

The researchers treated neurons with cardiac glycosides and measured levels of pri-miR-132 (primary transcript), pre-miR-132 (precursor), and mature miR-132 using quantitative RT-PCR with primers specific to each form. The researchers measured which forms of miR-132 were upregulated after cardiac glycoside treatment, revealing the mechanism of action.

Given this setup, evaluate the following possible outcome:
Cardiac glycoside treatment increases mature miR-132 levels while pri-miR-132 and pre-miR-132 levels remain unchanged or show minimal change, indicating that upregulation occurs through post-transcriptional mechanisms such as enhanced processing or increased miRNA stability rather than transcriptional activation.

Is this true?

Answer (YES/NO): NO